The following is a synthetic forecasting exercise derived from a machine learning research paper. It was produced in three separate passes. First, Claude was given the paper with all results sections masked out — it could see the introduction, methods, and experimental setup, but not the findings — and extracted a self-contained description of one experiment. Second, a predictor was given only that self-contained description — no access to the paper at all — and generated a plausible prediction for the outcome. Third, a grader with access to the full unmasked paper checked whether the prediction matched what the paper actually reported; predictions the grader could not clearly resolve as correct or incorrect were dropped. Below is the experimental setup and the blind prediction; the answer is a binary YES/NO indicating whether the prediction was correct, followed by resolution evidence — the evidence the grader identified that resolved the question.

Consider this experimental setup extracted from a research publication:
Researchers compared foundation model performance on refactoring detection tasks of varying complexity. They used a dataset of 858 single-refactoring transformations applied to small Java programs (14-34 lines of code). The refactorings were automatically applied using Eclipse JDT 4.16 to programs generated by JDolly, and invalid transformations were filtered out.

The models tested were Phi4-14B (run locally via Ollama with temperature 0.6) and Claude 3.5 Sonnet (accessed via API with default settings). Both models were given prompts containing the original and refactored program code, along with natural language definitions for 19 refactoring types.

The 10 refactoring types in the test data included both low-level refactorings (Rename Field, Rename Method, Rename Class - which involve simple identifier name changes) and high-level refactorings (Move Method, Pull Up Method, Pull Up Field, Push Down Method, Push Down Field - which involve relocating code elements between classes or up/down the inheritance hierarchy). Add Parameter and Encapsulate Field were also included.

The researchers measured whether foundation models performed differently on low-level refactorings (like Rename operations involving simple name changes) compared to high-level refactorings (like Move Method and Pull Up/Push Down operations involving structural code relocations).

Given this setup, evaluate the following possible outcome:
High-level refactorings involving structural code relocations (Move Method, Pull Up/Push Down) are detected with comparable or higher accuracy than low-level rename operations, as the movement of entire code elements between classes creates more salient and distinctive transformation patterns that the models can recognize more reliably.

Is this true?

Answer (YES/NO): NO